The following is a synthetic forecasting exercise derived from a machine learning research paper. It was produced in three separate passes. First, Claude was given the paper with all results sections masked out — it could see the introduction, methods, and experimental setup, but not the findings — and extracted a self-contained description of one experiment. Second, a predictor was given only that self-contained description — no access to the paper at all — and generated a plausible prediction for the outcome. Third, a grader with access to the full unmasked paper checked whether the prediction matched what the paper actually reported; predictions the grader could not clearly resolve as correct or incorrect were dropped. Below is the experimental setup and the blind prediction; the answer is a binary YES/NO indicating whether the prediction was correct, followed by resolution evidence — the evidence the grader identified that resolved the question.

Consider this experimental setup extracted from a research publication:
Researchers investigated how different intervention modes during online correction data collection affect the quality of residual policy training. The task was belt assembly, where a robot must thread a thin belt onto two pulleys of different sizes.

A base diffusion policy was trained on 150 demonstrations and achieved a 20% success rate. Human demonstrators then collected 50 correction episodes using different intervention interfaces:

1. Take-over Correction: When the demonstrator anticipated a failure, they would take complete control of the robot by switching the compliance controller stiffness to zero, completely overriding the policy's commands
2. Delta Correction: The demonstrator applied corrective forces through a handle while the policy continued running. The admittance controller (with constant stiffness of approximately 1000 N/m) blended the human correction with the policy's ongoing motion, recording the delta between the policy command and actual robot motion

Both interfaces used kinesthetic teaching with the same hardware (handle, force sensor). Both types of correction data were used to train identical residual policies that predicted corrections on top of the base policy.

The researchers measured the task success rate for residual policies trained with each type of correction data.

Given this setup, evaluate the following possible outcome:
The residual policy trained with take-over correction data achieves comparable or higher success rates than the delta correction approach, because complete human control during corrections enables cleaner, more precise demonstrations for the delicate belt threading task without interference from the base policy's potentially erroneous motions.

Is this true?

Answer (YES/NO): NO